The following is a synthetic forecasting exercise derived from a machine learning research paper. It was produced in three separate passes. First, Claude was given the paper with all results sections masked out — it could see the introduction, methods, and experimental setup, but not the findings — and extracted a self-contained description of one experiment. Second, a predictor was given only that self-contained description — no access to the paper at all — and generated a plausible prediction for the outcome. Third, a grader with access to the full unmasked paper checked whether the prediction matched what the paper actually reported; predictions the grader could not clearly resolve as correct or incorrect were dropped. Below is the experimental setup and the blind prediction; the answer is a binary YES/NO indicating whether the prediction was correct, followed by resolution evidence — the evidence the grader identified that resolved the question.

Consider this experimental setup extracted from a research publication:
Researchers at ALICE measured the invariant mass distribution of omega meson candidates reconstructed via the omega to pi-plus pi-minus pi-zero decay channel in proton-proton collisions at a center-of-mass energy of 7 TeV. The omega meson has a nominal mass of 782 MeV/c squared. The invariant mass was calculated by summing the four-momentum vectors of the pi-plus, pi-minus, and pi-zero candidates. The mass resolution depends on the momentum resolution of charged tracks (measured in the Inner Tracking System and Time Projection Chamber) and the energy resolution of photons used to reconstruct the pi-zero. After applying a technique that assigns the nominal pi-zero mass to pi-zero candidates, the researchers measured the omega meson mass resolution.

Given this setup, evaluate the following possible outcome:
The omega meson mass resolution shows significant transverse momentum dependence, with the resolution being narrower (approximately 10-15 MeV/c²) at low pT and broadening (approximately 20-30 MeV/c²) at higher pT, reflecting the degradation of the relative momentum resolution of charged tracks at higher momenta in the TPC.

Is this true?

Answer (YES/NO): NO